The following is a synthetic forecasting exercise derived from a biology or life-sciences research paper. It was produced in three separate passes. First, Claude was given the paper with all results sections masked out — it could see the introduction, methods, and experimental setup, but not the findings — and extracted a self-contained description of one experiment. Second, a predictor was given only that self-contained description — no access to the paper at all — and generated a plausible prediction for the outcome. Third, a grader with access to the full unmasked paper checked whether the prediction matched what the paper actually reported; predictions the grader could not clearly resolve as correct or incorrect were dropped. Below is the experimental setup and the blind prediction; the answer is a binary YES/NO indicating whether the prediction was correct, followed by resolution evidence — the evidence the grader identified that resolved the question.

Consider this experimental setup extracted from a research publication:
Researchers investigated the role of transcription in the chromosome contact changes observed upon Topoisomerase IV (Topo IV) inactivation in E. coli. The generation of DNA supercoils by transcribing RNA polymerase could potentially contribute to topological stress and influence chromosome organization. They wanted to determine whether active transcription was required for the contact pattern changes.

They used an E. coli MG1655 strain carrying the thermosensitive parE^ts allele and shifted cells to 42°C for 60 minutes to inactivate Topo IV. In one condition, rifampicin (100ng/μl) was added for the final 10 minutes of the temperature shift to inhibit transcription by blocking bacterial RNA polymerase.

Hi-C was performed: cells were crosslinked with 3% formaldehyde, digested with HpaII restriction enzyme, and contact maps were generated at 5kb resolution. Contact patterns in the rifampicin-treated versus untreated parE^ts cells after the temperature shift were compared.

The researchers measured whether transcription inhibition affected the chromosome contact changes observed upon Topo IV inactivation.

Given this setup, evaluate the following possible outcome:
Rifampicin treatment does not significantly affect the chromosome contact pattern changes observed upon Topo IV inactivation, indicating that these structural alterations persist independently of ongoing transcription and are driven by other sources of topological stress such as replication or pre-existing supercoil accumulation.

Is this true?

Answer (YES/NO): YES